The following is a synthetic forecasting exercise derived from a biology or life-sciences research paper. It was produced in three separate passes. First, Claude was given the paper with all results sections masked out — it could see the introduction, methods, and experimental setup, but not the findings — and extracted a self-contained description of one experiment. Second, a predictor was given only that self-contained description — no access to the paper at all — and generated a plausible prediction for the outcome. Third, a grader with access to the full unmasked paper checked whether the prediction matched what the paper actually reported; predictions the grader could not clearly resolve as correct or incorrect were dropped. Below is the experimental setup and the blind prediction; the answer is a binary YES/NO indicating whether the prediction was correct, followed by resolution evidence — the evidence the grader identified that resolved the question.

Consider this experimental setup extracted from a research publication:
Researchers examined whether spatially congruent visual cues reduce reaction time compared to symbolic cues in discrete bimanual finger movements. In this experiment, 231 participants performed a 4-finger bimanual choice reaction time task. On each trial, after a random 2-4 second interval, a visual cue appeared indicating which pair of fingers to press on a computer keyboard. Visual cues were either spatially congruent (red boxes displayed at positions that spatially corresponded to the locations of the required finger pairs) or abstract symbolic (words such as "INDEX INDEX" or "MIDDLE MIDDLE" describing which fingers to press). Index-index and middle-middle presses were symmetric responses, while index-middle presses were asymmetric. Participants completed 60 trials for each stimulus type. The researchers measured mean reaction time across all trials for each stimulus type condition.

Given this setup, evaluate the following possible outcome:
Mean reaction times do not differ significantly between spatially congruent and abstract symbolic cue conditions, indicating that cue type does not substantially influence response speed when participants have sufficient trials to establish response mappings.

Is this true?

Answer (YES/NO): NO